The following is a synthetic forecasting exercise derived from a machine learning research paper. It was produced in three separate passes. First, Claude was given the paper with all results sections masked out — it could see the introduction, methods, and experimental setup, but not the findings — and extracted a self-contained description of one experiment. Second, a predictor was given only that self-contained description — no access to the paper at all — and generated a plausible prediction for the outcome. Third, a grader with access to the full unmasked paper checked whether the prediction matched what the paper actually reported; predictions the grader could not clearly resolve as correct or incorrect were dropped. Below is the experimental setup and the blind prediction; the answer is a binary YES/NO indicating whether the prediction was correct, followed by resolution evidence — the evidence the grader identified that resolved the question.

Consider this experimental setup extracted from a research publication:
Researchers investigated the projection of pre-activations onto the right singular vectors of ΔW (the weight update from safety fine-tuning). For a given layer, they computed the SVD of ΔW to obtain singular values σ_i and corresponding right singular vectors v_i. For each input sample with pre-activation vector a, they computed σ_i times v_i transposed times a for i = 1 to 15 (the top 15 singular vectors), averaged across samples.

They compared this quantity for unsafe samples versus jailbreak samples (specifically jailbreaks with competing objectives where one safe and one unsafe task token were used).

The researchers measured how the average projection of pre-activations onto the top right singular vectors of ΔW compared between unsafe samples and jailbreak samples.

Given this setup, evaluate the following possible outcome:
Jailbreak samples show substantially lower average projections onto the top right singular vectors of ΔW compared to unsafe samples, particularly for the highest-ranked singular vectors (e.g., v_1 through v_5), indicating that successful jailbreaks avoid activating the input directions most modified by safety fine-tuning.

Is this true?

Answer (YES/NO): YES